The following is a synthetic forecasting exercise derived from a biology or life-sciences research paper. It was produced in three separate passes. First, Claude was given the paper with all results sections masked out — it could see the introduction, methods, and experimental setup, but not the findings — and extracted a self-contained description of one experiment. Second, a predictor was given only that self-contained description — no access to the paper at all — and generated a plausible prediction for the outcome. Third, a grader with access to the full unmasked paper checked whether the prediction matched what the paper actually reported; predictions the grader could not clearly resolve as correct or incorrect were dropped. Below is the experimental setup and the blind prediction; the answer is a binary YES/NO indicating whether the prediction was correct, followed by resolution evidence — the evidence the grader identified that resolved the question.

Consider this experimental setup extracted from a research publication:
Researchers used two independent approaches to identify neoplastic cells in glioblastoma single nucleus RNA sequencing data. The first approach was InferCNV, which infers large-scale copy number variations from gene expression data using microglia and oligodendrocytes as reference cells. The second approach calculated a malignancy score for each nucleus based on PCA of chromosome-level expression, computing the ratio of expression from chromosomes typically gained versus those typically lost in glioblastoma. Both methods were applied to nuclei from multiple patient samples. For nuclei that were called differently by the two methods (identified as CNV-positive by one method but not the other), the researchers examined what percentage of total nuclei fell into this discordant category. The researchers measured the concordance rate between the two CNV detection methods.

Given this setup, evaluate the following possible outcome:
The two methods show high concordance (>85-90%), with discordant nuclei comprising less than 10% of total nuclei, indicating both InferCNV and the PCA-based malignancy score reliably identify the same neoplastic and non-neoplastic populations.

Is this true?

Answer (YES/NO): YES